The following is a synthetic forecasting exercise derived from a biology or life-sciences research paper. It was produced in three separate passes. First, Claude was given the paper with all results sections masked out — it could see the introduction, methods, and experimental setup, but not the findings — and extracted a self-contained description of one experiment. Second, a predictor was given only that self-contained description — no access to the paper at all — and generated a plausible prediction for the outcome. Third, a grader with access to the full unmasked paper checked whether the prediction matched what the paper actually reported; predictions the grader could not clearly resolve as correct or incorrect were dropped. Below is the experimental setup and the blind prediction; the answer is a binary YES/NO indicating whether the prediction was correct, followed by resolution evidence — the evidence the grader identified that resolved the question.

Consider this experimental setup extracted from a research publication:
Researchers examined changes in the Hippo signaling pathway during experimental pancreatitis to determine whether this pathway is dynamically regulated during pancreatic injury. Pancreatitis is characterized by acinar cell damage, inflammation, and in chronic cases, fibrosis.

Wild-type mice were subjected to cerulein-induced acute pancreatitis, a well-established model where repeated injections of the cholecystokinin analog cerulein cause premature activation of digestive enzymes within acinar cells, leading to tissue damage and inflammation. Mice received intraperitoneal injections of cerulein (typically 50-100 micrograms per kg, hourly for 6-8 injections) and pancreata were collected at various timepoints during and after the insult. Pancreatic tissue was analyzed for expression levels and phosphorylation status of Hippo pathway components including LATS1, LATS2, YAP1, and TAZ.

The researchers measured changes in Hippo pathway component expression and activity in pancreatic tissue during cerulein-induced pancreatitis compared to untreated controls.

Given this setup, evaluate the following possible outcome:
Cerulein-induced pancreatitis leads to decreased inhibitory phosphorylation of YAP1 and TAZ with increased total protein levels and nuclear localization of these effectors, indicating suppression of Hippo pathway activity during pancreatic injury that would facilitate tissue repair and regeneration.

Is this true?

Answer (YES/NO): YES